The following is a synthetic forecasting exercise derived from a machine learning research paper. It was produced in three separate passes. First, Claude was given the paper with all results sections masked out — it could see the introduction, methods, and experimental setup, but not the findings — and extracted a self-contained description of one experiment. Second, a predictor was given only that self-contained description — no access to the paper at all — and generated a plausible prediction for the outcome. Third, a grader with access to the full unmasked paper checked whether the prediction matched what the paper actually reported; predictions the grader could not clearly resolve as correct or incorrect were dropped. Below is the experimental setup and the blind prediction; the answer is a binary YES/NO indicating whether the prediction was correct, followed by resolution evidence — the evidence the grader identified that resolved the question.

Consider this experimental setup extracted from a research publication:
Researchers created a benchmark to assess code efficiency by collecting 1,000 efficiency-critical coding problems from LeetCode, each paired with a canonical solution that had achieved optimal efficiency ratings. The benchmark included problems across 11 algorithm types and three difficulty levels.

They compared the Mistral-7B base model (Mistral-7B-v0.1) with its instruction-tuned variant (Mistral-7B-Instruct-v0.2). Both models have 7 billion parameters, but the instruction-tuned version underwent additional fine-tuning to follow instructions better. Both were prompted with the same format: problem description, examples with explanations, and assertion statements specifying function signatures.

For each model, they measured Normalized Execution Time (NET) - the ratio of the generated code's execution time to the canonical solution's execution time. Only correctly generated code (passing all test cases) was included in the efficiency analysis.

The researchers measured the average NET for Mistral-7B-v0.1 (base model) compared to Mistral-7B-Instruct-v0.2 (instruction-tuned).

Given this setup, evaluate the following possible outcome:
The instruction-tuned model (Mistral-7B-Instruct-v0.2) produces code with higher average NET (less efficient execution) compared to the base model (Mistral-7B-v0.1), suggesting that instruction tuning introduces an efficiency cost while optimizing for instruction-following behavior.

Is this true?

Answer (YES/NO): YES